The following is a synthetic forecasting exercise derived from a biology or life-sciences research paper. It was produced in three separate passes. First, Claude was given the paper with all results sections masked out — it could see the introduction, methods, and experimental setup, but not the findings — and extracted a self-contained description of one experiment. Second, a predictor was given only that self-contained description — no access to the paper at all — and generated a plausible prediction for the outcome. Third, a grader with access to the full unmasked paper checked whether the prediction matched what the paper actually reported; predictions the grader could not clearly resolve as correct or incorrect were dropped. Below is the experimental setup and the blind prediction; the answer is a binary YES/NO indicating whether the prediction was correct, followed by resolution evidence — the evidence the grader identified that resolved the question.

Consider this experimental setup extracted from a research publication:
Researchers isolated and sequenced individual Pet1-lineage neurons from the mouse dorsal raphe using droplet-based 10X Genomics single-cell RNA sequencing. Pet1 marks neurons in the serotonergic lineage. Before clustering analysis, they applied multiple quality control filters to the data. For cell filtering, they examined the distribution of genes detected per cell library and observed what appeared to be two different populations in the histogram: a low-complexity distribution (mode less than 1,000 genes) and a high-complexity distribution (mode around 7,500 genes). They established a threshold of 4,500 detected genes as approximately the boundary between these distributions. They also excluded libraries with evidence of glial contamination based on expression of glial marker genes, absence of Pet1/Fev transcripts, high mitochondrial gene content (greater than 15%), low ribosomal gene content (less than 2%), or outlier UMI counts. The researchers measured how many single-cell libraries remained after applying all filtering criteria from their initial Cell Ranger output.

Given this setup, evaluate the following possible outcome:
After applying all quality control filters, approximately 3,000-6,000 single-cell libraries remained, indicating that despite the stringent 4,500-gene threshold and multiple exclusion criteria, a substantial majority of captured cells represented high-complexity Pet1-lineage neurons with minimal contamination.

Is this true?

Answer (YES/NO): NO